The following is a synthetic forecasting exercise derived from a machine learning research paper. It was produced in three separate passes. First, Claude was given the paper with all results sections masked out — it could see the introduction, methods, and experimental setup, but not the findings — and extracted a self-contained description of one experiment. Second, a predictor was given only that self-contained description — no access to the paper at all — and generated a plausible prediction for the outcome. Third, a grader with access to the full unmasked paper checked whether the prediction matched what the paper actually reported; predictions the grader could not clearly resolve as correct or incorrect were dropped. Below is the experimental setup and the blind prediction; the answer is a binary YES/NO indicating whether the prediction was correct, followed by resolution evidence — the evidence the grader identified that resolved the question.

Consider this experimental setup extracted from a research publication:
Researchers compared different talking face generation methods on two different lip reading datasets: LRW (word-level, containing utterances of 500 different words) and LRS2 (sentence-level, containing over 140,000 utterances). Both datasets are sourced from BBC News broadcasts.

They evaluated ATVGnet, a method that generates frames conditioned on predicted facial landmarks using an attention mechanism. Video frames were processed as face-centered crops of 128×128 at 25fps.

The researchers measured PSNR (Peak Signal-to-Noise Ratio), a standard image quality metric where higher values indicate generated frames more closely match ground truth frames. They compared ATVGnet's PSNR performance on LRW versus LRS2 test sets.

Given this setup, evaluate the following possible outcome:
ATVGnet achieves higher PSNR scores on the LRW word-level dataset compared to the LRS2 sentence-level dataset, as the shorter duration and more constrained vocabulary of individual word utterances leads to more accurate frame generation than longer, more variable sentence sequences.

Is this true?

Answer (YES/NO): YES